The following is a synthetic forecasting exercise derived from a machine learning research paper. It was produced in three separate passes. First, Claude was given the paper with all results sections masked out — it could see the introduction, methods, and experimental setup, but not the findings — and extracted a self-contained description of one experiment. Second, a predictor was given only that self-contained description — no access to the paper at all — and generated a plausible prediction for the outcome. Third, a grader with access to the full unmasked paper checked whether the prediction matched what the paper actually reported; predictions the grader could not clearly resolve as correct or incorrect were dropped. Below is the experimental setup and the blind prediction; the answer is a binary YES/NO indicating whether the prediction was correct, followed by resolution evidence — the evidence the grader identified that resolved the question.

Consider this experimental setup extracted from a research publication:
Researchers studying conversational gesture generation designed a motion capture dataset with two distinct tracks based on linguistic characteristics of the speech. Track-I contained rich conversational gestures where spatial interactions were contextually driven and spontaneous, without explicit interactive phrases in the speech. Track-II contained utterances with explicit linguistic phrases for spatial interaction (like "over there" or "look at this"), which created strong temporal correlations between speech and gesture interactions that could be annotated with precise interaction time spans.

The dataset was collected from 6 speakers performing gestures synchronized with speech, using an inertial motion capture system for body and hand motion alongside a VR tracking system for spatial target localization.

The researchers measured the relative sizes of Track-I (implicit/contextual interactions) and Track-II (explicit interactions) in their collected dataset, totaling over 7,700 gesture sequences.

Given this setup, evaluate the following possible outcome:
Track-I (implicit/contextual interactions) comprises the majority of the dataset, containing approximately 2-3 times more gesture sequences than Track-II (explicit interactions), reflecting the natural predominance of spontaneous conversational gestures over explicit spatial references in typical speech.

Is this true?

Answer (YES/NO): NO